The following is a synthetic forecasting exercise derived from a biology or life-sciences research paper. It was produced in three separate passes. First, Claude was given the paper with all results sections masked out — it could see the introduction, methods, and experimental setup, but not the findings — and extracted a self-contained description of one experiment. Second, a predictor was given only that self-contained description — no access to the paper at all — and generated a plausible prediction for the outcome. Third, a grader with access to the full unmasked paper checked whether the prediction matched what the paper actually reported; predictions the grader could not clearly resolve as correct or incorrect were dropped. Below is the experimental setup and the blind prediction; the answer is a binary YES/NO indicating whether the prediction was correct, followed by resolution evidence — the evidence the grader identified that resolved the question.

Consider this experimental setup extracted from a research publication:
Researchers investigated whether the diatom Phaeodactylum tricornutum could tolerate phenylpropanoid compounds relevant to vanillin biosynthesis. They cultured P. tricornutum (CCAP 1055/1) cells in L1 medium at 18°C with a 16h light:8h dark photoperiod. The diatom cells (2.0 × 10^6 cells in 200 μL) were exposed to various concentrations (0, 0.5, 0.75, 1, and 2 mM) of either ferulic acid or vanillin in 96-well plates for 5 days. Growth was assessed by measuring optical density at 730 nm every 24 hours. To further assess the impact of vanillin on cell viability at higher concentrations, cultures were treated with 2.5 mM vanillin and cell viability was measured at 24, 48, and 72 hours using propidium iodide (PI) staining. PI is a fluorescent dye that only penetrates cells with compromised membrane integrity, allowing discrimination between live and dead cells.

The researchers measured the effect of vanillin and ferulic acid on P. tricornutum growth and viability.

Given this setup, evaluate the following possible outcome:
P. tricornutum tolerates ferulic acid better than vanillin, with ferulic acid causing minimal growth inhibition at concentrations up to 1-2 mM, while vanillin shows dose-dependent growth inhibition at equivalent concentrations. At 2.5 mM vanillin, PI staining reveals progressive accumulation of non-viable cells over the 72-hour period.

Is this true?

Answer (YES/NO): NO